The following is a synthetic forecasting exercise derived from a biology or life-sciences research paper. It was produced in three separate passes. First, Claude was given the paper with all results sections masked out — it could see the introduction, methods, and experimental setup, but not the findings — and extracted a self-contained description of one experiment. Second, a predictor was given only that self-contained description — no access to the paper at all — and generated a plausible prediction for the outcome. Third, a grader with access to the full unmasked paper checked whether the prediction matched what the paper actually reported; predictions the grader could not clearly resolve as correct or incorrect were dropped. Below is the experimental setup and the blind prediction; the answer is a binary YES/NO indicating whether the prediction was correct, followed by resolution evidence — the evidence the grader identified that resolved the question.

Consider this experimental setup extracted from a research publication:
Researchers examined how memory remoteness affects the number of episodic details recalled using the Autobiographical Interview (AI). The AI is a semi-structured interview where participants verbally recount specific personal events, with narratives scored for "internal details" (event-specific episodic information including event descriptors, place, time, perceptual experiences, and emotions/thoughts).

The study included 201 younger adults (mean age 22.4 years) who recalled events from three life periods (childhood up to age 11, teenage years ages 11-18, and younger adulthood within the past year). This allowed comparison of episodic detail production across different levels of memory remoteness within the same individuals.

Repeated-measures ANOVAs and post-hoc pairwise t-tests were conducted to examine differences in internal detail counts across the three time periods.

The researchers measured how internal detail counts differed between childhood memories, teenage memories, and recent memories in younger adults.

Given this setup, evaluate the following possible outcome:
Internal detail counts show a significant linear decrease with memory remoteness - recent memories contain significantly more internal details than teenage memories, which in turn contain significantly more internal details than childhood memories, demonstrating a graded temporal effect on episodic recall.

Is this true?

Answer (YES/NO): YES